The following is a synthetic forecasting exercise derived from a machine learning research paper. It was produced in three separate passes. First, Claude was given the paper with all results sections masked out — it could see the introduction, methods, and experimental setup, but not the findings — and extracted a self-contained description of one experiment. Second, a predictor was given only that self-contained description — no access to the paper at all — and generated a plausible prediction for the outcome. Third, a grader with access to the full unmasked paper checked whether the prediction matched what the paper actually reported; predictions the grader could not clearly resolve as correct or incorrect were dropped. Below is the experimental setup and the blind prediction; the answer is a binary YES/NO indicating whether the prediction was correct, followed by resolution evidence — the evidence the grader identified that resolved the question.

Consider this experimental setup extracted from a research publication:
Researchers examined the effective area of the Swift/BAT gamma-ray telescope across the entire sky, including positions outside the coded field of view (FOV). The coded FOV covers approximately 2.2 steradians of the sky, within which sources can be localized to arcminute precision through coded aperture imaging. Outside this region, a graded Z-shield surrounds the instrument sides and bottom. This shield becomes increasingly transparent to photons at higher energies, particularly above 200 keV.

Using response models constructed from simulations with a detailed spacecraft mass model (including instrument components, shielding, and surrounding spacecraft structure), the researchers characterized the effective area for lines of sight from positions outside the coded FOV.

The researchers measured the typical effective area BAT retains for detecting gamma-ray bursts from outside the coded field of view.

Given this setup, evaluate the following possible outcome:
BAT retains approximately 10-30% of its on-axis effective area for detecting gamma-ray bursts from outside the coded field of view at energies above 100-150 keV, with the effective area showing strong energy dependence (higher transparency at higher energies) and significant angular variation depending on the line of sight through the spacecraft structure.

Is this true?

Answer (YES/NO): NO